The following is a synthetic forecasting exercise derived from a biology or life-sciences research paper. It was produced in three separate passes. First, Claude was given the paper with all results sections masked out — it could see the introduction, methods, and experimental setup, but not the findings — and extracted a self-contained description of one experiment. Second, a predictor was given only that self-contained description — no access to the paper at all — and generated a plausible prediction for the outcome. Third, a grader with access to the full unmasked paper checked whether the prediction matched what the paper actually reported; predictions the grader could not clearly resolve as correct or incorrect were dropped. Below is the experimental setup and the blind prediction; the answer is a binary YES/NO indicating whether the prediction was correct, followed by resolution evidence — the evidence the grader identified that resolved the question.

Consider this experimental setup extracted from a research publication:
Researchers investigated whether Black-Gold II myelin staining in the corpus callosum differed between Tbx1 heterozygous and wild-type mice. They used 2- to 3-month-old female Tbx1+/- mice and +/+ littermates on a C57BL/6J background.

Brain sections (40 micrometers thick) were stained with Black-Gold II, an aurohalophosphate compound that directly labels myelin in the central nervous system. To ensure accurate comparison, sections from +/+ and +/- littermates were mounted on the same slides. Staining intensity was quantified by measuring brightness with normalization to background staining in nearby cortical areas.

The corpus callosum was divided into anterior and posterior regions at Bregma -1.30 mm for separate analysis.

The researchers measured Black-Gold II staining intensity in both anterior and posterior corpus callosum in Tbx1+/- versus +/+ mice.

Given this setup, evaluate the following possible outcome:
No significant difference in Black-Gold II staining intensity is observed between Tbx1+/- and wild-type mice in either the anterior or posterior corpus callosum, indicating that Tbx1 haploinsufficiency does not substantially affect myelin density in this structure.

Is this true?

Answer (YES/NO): YES